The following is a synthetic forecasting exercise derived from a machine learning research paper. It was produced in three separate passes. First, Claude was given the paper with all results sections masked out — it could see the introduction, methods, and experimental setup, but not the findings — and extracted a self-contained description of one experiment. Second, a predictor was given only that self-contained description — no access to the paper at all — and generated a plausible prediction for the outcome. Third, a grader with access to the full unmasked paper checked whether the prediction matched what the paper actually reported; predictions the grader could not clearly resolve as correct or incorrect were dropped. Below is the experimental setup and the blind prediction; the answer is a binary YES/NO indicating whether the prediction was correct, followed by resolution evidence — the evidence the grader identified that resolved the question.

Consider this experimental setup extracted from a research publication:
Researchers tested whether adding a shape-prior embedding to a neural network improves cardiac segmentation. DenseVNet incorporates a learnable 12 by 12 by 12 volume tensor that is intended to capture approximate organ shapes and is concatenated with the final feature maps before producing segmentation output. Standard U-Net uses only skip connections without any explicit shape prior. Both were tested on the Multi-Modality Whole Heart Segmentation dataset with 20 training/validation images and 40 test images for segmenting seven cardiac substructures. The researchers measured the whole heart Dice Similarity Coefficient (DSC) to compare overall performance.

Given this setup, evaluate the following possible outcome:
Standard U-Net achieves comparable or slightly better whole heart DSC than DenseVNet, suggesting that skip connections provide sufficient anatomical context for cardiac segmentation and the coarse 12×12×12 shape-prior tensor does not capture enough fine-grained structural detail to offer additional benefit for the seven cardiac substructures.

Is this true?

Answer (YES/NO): YES